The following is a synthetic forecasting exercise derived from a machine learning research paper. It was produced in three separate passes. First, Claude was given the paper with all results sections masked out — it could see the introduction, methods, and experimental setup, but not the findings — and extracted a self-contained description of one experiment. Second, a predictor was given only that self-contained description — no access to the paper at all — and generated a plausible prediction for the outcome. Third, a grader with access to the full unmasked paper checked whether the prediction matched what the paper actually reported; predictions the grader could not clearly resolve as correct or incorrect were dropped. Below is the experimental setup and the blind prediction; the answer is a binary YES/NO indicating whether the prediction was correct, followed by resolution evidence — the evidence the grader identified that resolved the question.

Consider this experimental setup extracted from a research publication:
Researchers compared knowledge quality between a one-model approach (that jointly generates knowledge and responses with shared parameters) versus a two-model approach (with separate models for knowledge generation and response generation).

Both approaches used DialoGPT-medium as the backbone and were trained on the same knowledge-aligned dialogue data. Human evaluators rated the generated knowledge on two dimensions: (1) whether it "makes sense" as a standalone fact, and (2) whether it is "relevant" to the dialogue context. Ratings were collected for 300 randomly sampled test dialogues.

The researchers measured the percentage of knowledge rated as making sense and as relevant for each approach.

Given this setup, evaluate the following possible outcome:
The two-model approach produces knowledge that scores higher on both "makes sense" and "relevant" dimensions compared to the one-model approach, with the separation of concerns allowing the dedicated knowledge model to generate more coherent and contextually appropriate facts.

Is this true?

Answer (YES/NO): YES